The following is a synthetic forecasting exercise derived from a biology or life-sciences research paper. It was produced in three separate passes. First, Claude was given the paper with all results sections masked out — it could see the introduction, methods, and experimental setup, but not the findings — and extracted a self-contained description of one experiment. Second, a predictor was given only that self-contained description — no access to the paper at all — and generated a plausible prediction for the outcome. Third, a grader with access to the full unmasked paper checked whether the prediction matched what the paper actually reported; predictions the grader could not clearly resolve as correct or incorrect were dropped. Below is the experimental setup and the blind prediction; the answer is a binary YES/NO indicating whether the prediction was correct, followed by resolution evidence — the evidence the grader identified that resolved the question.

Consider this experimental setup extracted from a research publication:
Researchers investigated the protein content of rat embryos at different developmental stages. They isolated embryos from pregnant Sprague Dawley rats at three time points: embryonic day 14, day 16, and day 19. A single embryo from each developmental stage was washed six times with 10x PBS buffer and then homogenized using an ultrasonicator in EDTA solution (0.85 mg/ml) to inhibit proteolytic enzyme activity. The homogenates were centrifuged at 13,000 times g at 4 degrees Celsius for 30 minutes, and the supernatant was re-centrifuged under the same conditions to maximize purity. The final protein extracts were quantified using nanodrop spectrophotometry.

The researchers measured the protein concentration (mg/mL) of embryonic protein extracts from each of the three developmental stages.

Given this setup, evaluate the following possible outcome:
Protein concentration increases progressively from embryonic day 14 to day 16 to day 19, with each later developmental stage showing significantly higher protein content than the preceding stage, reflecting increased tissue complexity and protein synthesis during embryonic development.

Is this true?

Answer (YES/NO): YES